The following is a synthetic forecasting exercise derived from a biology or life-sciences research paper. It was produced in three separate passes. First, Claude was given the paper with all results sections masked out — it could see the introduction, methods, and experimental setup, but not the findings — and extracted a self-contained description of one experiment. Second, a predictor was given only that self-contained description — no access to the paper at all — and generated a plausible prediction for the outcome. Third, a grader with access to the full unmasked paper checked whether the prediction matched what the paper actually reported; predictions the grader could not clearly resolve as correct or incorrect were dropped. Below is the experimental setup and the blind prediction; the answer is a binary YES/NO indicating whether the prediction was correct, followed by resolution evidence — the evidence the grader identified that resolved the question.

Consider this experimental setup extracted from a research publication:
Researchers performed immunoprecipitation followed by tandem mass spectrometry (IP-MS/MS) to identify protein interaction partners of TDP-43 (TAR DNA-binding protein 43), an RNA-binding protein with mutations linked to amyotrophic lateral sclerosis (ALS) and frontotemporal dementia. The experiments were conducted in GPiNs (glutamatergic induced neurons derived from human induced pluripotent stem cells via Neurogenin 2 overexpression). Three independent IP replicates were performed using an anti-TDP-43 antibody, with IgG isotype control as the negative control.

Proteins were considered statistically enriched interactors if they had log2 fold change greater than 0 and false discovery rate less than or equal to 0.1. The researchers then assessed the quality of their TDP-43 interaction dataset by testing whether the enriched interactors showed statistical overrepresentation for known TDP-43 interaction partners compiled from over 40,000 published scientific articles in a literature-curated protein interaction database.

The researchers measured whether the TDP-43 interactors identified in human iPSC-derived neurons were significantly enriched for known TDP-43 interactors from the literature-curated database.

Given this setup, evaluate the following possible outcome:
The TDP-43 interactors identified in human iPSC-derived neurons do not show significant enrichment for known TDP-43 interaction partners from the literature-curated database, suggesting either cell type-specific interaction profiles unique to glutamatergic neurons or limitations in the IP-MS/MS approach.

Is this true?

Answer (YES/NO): NO